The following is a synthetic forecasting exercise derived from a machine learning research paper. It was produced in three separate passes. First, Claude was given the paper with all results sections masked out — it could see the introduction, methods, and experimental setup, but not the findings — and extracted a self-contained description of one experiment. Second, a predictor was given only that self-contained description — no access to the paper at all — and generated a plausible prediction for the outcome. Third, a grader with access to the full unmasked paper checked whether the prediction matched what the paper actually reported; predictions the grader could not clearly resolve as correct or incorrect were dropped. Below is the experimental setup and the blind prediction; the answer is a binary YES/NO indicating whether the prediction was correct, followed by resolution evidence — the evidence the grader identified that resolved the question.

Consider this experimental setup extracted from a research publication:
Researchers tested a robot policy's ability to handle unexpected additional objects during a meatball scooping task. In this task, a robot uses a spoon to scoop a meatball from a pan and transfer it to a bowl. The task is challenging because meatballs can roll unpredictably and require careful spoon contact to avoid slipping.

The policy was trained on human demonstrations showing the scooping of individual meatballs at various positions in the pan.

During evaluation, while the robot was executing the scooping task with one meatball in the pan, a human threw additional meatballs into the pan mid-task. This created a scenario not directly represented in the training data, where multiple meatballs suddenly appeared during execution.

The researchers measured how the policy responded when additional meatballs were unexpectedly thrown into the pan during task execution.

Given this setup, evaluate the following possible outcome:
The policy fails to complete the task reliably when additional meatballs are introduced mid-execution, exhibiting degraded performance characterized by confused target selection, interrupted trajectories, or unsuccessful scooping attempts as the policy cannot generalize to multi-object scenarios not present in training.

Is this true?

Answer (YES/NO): NO